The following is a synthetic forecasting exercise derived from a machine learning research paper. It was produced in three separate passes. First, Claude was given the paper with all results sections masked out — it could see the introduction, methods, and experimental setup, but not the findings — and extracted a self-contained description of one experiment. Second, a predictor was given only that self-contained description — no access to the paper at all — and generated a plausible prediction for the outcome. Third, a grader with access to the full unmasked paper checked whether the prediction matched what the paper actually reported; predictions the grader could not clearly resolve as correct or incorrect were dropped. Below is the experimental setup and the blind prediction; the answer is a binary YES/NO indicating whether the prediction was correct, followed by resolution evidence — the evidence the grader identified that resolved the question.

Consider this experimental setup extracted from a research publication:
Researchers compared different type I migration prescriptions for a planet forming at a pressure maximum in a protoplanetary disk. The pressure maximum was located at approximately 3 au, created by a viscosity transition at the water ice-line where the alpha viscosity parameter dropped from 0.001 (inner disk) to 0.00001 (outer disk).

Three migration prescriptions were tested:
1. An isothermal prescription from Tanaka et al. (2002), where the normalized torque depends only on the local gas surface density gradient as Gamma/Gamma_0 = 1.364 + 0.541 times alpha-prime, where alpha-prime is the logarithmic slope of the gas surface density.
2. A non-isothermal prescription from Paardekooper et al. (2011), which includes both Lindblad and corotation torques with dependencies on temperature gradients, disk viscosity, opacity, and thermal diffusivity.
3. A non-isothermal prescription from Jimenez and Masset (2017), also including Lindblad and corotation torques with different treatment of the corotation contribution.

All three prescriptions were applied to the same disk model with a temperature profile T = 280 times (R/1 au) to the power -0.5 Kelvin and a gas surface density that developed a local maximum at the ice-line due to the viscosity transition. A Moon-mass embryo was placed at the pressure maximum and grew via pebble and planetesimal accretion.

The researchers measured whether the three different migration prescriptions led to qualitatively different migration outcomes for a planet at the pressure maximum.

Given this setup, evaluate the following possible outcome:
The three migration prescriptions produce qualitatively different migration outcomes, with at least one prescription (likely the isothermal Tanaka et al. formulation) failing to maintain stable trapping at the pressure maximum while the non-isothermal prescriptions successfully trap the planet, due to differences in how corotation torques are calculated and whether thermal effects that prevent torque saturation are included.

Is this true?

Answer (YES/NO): NO